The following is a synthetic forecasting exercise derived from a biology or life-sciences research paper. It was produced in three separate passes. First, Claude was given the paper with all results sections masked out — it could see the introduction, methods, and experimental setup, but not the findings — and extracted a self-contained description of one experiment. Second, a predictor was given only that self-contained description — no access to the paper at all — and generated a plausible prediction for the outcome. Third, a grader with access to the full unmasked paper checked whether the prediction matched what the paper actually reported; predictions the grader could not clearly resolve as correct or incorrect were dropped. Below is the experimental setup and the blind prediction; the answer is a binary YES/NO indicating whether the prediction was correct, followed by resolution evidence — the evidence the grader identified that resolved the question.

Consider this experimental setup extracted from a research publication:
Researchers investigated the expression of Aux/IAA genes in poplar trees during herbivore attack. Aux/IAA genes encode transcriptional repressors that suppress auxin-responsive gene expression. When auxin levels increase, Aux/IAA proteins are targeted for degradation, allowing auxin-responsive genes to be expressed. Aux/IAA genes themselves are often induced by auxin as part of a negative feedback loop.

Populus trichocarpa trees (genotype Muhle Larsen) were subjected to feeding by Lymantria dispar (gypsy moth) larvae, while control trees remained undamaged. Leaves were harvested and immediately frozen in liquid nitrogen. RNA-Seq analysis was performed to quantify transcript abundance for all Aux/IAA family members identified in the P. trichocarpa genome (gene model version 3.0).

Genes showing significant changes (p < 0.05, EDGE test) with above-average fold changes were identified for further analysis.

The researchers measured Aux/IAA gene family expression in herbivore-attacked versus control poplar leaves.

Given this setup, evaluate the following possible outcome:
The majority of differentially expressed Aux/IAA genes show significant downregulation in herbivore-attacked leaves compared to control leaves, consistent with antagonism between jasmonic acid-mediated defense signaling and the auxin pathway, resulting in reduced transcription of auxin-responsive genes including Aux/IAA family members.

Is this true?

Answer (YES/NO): NO